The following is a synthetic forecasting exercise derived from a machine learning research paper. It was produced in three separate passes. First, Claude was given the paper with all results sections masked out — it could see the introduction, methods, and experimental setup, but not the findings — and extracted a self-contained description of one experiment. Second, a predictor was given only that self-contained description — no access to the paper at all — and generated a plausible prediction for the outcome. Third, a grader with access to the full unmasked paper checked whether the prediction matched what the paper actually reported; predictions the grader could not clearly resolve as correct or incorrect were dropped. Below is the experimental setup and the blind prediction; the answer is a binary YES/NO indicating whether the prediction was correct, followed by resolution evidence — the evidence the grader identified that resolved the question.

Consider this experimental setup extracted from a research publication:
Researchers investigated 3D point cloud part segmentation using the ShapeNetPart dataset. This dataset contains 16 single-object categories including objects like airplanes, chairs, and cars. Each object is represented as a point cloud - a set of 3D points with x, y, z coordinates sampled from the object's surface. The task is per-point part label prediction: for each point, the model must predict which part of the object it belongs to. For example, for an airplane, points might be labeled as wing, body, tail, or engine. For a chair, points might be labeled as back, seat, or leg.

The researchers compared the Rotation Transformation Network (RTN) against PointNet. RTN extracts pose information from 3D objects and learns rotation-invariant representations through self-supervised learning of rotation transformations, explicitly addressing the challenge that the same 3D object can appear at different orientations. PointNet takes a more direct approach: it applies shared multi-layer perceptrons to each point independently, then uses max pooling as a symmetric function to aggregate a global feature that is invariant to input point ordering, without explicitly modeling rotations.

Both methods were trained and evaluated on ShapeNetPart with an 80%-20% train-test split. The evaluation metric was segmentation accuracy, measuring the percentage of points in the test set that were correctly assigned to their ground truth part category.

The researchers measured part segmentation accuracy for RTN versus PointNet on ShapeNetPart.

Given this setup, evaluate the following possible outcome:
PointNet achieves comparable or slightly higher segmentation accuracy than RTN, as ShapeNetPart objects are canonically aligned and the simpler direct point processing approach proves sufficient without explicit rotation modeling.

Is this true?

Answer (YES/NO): NO